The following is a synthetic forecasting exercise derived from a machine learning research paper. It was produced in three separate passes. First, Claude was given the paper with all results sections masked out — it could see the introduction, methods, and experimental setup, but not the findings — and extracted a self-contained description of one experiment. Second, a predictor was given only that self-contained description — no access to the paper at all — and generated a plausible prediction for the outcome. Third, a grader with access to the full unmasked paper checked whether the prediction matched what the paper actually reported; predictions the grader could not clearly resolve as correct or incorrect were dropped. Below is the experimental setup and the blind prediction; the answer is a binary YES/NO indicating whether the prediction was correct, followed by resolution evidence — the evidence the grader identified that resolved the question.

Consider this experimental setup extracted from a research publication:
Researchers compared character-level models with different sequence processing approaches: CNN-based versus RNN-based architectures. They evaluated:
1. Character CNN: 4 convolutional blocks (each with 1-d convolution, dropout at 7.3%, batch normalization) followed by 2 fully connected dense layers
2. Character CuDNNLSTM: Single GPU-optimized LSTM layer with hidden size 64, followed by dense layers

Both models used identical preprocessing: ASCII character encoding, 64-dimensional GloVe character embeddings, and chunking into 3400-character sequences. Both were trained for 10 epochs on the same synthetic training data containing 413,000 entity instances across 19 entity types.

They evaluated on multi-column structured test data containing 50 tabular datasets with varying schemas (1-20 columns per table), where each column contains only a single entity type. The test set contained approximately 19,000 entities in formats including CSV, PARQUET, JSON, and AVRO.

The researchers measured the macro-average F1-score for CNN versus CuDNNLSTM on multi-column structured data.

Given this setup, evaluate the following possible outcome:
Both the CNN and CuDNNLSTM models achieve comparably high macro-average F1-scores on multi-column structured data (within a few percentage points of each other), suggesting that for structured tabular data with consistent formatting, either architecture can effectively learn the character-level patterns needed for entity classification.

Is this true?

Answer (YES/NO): NO